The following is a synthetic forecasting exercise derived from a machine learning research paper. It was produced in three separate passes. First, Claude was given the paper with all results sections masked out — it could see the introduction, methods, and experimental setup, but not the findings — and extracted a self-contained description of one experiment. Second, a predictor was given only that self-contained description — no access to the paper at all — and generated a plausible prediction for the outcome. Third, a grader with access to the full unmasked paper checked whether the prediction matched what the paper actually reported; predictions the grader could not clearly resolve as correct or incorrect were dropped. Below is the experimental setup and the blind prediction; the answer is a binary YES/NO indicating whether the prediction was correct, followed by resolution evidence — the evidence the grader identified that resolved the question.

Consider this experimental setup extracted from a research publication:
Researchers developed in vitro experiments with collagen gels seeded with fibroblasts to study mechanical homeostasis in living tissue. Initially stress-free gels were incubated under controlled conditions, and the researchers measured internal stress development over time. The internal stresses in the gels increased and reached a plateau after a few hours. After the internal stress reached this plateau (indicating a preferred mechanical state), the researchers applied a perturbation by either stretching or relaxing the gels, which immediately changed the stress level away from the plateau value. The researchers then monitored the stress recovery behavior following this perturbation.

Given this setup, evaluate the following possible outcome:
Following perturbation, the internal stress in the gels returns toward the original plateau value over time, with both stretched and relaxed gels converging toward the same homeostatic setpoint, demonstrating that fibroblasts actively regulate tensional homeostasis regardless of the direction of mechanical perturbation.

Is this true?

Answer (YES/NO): YES